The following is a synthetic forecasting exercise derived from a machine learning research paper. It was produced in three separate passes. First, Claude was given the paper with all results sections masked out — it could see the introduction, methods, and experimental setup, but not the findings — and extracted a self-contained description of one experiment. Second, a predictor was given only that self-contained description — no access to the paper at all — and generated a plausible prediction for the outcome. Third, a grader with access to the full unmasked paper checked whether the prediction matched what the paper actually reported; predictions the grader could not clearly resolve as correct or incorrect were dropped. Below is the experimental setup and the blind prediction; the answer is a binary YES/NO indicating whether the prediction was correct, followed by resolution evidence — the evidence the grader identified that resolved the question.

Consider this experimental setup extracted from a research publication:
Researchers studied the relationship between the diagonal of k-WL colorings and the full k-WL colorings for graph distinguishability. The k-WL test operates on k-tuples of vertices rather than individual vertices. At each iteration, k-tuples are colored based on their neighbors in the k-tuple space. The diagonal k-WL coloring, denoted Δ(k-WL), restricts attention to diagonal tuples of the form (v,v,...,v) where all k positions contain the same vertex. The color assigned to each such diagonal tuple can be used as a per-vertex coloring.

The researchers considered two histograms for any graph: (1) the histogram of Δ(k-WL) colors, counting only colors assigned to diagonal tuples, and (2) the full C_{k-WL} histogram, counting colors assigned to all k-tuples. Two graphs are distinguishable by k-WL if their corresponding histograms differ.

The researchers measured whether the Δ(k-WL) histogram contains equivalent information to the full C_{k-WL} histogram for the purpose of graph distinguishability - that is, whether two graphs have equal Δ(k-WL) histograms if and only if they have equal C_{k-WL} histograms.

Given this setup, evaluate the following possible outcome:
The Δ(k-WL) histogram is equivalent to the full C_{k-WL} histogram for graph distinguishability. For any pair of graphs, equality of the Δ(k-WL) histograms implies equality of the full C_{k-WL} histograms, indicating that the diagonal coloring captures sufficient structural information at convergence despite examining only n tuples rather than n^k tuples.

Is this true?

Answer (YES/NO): YES